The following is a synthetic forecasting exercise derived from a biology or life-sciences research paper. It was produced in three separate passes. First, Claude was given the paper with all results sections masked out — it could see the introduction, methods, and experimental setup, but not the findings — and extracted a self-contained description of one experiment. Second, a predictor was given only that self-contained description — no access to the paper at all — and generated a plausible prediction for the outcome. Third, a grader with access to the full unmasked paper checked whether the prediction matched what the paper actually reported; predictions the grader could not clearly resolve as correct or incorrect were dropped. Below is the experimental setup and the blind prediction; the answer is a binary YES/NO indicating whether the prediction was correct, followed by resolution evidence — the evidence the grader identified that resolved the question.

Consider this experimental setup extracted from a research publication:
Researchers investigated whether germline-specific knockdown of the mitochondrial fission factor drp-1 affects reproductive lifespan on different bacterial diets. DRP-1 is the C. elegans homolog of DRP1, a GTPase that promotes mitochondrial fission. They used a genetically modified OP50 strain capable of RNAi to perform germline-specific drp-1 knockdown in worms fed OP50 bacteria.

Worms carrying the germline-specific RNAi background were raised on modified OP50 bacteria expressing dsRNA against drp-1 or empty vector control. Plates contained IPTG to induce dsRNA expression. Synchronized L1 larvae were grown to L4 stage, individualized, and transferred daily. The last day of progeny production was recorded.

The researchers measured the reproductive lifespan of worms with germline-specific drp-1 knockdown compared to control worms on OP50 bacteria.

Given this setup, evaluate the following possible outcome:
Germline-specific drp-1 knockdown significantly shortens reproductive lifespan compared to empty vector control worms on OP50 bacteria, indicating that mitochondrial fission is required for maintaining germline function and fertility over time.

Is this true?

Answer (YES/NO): YES